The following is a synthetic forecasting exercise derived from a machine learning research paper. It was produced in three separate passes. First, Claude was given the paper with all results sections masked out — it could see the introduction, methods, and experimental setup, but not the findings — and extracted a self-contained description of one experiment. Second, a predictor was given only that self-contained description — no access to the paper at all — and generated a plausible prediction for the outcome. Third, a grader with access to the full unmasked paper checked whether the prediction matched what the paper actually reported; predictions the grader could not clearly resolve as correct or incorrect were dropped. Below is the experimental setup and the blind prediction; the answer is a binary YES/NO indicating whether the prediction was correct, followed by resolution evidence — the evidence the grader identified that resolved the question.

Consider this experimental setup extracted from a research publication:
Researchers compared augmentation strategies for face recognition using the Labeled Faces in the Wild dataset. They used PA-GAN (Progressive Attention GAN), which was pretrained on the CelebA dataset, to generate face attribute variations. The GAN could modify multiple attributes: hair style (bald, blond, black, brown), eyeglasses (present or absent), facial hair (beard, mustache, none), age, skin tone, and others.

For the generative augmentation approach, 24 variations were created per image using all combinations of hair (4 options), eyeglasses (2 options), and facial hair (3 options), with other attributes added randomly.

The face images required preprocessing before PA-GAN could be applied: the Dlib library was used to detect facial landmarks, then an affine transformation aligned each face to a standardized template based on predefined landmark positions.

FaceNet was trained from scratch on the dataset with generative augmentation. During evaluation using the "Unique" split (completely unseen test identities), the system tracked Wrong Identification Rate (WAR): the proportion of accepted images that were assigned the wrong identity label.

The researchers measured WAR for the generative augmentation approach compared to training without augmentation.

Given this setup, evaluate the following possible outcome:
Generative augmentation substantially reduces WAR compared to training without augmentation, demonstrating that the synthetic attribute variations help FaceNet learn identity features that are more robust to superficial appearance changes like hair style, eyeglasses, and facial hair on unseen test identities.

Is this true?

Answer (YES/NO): NO